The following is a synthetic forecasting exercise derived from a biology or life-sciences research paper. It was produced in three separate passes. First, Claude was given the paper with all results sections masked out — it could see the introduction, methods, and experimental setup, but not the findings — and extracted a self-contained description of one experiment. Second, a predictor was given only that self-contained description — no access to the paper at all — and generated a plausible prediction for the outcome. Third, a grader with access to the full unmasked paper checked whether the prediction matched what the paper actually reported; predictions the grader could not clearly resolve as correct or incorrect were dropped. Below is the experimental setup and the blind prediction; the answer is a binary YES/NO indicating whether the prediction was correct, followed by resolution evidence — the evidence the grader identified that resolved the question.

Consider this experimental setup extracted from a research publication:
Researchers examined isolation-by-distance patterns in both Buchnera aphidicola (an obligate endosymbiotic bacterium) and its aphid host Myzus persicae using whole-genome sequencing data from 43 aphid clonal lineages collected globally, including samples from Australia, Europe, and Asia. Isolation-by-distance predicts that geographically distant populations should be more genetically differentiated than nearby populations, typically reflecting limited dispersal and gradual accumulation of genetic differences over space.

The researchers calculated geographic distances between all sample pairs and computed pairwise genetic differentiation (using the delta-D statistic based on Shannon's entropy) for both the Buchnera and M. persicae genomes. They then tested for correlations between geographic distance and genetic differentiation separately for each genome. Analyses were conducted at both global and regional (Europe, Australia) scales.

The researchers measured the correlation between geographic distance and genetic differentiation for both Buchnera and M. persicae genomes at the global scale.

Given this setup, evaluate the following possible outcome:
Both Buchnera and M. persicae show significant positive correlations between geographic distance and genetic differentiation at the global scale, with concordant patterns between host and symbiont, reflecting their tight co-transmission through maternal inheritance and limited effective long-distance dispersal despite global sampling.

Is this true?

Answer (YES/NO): NO